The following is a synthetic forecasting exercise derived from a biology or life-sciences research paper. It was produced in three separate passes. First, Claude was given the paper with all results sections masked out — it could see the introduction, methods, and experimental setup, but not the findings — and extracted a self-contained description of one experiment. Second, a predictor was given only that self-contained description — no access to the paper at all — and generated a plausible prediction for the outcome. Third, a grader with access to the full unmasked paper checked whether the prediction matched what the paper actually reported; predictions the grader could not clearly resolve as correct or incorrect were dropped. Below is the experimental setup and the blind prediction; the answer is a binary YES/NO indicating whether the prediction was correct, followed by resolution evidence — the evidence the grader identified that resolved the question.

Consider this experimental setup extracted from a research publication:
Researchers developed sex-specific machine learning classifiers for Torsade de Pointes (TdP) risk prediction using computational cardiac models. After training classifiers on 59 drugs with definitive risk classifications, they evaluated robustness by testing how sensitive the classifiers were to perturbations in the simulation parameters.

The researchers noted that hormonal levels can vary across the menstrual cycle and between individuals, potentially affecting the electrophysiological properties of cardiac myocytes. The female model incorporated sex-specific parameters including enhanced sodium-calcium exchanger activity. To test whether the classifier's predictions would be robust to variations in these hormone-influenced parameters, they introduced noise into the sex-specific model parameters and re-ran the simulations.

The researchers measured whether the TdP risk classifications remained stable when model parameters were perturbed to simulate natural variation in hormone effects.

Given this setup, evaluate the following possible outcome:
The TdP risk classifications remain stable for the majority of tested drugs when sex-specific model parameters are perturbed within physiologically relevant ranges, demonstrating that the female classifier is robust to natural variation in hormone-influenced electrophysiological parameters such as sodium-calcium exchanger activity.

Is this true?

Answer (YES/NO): NO